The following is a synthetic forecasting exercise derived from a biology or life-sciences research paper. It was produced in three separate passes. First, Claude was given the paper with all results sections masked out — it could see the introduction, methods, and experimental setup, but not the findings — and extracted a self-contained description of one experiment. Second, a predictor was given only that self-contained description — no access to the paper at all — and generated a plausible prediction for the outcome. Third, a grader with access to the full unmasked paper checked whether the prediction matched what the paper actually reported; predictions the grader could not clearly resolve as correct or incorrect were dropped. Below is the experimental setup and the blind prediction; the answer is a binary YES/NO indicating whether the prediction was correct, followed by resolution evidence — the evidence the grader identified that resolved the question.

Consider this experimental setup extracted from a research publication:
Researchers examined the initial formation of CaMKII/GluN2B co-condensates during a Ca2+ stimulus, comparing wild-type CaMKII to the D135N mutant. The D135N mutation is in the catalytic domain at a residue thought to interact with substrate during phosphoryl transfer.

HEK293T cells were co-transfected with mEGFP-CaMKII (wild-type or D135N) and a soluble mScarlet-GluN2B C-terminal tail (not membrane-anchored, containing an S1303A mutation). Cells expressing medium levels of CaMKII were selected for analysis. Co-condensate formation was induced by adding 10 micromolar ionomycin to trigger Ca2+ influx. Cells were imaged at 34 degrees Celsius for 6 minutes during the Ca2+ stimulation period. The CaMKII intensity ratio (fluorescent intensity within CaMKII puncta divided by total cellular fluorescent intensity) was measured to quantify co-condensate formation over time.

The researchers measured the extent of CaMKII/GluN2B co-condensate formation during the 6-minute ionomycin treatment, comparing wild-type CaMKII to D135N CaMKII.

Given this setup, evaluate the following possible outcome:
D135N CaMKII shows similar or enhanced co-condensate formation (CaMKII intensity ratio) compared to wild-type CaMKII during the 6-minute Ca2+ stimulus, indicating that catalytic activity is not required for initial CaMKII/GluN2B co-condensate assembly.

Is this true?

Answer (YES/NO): NO